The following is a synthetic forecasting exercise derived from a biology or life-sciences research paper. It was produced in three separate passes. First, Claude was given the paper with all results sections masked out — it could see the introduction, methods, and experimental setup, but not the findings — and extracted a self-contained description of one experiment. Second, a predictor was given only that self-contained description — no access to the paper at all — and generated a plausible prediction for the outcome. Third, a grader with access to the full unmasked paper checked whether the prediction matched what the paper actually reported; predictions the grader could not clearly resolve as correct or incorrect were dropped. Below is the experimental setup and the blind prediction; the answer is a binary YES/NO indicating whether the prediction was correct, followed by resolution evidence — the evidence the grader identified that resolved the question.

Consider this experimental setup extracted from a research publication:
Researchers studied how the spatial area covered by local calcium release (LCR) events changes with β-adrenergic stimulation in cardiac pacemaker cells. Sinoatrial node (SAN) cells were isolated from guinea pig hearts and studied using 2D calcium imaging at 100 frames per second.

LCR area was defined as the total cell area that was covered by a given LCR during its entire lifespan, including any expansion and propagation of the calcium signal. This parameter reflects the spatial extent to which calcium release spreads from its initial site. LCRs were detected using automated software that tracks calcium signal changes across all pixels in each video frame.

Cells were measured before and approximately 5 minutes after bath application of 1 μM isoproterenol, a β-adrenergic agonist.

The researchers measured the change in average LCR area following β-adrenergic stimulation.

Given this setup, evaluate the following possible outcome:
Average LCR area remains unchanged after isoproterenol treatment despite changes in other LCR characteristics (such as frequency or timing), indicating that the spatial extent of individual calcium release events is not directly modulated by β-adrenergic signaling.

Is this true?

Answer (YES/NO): NO